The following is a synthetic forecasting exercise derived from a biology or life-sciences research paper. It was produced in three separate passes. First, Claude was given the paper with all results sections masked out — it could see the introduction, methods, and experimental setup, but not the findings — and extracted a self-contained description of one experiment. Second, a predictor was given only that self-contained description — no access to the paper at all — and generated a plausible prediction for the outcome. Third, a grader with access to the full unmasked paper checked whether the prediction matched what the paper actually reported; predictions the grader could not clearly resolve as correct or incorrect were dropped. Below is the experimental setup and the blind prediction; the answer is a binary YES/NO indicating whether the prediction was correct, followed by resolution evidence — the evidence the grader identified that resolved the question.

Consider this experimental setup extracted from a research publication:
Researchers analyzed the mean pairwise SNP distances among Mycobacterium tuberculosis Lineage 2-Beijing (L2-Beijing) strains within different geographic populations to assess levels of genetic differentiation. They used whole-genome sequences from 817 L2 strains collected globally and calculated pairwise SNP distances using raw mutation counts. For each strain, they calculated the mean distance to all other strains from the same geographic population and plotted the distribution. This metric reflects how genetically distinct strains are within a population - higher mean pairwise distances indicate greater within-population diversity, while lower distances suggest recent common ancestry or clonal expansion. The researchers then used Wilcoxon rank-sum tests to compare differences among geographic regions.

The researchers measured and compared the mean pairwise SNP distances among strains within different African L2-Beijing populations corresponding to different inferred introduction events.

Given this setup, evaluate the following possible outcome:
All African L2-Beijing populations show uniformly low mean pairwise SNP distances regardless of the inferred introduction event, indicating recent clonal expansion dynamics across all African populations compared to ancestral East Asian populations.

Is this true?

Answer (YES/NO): NO